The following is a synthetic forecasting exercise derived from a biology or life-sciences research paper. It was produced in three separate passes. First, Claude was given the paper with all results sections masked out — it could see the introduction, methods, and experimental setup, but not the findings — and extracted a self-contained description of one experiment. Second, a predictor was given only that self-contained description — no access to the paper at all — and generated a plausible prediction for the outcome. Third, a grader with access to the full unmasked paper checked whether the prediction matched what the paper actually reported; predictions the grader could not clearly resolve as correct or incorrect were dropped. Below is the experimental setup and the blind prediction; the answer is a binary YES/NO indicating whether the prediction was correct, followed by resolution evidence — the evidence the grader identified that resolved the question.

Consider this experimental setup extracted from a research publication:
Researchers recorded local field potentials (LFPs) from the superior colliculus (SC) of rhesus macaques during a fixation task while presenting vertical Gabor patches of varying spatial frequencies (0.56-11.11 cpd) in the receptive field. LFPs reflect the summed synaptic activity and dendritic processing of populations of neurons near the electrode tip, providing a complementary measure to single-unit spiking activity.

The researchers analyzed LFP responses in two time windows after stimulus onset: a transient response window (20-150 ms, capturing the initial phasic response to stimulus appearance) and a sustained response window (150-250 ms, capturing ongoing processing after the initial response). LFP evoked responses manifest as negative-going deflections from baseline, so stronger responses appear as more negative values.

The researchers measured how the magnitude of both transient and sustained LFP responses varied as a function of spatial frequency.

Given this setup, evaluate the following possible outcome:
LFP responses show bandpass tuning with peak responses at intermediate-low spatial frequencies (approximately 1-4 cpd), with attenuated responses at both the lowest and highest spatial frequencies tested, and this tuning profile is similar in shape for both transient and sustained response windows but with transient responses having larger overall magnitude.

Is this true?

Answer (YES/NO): NO